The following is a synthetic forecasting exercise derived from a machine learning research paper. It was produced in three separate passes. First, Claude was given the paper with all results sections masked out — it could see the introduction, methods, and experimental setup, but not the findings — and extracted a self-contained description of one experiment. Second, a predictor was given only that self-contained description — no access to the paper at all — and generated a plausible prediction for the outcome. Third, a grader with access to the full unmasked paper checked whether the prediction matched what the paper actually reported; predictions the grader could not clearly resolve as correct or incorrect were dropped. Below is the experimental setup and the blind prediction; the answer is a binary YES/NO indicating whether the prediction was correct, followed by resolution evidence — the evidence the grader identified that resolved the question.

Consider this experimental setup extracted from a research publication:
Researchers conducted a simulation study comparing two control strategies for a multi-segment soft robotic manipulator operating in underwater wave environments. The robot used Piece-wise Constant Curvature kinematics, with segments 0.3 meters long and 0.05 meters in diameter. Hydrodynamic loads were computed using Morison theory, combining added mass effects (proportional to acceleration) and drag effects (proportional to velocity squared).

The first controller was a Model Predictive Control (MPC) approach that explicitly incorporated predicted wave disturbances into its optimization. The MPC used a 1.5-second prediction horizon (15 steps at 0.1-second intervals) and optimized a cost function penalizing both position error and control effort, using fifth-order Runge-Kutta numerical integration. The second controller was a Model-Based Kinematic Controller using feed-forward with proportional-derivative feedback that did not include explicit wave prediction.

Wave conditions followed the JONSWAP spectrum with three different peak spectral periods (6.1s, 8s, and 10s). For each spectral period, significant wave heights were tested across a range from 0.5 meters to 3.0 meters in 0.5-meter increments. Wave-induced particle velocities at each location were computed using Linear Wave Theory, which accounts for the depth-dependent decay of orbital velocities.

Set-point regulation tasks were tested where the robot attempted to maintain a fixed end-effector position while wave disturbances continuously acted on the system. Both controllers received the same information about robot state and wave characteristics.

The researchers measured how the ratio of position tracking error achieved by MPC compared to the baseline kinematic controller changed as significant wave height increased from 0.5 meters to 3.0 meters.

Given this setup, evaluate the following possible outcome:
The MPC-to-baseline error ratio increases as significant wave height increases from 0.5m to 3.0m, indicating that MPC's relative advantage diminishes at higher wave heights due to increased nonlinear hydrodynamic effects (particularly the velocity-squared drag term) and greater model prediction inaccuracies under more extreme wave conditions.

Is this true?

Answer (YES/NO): NO